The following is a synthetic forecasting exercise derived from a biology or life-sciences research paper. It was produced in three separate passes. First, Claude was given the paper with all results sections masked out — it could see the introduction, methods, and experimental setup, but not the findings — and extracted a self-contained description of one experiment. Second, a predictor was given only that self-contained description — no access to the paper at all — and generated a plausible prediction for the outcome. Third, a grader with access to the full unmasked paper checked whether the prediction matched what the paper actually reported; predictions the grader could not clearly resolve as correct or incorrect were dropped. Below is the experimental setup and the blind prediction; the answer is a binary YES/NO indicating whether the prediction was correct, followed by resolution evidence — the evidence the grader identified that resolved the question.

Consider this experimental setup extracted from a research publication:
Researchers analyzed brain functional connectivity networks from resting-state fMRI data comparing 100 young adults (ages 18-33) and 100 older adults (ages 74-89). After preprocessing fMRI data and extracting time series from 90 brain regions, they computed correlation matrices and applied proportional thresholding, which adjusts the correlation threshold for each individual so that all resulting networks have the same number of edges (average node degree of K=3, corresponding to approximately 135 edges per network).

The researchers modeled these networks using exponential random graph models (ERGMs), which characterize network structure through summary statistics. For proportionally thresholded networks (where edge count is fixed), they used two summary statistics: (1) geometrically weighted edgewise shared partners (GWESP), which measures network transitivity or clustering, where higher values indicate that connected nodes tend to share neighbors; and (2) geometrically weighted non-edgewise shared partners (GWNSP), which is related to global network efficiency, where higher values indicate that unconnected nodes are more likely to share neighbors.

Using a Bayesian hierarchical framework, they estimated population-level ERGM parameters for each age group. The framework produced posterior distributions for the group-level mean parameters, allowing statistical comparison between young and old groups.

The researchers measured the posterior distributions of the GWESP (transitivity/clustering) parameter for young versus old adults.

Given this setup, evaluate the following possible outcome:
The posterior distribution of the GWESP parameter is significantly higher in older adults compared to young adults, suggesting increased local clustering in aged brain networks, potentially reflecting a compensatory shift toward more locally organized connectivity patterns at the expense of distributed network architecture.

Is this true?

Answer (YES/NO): NO